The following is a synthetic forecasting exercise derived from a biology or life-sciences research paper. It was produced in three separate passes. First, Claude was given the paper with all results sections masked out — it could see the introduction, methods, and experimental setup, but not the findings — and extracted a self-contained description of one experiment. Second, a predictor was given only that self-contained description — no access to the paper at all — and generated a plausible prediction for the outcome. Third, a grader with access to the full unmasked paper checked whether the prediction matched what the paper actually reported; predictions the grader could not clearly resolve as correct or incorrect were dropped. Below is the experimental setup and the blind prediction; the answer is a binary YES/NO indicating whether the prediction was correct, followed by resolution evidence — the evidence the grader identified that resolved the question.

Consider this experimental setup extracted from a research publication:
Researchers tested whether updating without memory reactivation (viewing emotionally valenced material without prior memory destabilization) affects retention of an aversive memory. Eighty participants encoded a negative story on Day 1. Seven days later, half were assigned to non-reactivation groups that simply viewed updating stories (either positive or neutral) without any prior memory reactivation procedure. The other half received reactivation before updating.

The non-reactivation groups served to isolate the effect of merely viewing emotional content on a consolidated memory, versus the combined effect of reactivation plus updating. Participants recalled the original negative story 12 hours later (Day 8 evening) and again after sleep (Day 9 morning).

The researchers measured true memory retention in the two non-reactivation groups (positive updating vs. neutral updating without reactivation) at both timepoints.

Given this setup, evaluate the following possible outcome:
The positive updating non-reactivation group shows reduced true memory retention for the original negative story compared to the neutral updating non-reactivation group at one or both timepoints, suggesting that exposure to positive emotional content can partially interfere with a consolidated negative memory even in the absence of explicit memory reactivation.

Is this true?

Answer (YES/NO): NO